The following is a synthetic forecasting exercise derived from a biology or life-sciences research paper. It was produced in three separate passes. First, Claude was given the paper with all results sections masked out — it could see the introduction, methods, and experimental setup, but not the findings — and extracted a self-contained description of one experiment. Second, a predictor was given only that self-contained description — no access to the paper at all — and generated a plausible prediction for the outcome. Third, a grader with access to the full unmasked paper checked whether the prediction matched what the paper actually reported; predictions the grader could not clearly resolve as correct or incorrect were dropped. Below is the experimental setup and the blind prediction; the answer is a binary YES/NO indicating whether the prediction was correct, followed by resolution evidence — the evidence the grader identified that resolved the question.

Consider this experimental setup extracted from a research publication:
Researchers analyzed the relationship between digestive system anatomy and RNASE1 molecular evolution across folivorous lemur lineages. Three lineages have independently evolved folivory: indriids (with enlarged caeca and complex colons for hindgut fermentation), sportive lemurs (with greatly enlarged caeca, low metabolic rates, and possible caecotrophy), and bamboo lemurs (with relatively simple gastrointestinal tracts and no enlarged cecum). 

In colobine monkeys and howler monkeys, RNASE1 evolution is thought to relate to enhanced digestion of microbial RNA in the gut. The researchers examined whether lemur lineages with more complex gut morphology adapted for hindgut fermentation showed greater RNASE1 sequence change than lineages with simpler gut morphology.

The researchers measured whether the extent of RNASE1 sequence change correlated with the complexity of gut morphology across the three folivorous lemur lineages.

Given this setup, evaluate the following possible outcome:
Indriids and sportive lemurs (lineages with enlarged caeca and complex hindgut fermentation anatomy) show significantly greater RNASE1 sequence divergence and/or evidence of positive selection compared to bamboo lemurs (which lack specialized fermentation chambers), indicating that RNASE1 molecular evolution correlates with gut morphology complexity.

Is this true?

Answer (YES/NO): NO